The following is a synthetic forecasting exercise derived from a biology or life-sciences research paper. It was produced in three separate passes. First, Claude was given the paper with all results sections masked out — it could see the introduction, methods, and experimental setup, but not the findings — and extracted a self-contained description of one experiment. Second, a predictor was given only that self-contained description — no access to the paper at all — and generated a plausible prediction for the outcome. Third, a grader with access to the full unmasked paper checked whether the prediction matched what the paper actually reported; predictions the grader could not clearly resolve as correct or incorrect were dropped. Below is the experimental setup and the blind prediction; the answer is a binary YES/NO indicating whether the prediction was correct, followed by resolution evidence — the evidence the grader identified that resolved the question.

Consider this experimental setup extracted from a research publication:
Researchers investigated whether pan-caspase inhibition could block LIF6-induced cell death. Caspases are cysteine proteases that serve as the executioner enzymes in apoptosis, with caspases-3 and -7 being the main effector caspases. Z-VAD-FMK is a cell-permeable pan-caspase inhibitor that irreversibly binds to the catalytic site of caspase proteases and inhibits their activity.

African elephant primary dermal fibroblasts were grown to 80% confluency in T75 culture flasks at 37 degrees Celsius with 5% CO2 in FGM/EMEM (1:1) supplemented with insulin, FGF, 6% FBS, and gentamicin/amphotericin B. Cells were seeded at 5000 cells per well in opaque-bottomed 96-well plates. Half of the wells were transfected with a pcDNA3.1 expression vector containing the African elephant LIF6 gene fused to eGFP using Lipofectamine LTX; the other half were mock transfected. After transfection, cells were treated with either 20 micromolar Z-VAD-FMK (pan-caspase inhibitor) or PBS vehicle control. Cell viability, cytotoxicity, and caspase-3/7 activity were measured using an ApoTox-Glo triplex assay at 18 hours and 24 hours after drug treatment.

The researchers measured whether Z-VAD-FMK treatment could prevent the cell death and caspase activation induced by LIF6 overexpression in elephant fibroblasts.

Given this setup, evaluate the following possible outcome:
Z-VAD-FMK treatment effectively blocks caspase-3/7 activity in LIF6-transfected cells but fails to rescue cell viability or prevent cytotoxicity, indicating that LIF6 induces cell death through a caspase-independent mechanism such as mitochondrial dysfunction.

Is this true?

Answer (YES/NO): NO